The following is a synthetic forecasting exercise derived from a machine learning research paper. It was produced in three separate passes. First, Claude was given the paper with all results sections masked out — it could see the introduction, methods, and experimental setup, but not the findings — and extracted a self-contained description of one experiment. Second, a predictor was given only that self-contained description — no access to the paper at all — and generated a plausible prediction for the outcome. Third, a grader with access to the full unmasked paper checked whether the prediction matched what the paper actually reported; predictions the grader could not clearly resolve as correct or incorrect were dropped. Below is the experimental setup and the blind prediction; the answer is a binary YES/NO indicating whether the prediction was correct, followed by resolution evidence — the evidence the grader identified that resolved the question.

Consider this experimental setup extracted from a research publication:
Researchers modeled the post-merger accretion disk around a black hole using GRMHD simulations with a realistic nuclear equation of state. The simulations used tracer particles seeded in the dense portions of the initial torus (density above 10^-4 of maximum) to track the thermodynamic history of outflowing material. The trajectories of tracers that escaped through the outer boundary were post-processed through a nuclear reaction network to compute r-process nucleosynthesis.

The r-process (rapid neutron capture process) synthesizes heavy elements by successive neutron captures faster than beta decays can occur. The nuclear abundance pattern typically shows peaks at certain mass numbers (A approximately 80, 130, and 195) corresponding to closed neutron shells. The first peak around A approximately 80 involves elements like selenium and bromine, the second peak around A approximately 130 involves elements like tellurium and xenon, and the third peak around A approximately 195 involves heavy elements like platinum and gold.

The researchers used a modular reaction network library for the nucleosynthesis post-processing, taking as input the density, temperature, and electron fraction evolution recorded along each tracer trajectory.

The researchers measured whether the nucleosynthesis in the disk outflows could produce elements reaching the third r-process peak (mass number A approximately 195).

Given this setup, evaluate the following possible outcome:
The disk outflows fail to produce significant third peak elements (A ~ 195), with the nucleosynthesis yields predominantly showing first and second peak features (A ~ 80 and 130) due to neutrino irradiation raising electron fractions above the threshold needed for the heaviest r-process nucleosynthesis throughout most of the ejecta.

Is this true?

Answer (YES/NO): NO